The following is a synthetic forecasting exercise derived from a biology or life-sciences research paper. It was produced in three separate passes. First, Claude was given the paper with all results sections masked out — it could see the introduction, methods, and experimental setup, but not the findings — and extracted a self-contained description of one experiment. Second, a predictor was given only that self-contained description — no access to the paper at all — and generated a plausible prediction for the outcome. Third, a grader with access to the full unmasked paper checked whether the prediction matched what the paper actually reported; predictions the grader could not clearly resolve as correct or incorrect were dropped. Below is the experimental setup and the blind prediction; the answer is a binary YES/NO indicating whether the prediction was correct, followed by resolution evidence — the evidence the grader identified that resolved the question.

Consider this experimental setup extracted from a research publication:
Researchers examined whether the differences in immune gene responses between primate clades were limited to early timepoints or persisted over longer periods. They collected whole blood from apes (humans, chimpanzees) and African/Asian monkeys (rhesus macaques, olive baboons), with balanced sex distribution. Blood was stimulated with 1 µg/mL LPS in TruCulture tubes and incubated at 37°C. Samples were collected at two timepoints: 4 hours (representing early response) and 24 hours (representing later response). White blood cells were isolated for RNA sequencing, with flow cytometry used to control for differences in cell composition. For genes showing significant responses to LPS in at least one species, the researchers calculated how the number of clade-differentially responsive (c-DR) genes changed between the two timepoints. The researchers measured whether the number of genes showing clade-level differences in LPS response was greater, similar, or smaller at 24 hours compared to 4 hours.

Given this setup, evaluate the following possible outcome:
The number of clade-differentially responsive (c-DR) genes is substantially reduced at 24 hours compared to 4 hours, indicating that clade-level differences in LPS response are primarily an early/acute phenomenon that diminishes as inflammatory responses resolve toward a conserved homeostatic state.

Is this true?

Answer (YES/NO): YES